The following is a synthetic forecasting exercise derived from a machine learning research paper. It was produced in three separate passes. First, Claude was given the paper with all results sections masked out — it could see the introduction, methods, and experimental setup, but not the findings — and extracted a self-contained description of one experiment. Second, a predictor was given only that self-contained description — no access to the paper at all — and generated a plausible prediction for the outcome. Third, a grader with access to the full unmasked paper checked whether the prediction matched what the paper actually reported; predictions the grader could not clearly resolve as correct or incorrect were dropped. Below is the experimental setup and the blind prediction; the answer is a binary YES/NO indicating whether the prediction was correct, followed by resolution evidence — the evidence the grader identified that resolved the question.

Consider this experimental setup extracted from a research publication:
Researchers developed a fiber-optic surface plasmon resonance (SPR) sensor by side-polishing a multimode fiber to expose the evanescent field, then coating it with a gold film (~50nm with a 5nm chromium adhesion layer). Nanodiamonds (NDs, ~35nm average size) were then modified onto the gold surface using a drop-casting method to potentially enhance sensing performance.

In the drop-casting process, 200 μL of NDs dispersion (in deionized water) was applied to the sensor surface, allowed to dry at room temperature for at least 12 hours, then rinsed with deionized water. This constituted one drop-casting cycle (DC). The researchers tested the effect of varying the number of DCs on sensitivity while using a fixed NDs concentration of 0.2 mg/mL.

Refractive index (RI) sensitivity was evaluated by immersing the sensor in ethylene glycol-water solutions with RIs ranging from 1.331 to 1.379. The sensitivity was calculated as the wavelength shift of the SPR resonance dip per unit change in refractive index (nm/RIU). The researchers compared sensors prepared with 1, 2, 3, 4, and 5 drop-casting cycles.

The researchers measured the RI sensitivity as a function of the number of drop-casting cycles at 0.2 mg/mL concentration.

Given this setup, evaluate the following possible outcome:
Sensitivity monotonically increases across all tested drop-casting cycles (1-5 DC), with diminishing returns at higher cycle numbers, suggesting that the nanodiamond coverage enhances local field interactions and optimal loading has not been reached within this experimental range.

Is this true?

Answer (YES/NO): NO